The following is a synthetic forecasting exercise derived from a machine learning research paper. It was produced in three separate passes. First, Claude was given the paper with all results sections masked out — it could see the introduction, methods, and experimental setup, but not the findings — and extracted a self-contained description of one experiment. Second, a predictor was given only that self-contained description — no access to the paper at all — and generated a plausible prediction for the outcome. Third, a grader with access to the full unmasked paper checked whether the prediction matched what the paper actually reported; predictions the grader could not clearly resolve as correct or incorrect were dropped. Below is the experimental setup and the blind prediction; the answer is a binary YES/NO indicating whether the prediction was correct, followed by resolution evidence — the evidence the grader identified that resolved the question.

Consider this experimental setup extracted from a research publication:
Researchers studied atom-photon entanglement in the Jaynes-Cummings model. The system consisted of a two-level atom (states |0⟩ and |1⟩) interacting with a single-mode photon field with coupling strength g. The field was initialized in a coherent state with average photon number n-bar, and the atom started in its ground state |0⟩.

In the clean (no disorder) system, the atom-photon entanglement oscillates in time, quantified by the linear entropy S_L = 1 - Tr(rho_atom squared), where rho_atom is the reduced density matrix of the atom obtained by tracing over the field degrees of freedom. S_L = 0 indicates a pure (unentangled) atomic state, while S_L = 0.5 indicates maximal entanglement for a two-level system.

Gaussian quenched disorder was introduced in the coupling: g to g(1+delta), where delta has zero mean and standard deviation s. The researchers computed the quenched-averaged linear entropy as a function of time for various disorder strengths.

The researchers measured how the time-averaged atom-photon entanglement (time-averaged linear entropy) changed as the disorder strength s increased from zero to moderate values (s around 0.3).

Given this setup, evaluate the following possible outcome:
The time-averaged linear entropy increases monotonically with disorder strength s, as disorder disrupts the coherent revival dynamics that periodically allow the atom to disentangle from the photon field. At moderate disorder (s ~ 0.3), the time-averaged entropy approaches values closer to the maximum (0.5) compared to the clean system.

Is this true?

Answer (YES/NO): NO